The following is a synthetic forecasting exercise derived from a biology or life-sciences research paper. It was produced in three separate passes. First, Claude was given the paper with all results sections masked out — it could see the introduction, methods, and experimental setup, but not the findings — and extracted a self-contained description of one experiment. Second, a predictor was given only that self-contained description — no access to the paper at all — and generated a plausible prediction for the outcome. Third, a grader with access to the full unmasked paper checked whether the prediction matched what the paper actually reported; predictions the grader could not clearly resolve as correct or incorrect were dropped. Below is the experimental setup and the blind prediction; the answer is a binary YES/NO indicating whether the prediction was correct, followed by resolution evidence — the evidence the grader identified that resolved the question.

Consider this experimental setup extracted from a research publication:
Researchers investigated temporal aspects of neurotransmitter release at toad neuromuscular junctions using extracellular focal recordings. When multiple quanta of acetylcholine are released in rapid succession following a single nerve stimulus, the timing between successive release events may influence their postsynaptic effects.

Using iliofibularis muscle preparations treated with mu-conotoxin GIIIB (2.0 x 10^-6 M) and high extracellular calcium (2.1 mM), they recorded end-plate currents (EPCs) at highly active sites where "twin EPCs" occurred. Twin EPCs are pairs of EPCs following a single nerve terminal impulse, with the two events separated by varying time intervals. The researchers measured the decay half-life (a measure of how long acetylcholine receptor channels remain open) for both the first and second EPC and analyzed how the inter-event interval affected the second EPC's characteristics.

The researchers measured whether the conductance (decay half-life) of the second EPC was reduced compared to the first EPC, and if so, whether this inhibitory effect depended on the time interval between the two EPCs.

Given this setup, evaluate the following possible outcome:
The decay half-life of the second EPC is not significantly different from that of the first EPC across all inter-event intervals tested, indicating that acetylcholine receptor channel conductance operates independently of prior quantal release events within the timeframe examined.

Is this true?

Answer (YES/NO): NO